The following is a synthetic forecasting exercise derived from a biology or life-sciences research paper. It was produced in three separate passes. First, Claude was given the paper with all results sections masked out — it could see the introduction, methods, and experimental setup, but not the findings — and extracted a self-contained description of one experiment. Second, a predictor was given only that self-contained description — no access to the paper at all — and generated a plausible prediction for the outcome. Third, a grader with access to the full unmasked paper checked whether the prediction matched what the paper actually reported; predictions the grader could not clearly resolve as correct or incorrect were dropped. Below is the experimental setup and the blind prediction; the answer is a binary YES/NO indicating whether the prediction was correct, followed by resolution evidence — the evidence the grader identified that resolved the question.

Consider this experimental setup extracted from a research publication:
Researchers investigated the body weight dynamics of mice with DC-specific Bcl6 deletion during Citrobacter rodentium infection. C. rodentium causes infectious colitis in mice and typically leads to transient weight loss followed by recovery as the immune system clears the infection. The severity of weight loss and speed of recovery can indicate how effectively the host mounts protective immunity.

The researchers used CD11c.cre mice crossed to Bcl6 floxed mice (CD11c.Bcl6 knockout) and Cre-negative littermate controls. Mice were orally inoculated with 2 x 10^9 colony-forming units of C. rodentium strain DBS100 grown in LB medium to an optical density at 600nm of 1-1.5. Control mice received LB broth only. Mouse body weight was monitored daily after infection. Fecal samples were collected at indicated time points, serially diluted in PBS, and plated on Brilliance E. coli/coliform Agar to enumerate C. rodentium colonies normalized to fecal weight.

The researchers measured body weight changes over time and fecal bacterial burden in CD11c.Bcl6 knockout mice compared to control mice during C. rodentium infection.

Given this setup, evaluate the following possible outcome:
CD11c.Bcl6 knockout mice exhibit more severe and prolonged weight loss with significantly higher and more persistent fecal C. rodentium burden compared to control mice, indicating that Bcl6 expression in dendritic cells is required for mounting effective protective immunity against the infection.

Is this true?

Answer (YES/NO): NO